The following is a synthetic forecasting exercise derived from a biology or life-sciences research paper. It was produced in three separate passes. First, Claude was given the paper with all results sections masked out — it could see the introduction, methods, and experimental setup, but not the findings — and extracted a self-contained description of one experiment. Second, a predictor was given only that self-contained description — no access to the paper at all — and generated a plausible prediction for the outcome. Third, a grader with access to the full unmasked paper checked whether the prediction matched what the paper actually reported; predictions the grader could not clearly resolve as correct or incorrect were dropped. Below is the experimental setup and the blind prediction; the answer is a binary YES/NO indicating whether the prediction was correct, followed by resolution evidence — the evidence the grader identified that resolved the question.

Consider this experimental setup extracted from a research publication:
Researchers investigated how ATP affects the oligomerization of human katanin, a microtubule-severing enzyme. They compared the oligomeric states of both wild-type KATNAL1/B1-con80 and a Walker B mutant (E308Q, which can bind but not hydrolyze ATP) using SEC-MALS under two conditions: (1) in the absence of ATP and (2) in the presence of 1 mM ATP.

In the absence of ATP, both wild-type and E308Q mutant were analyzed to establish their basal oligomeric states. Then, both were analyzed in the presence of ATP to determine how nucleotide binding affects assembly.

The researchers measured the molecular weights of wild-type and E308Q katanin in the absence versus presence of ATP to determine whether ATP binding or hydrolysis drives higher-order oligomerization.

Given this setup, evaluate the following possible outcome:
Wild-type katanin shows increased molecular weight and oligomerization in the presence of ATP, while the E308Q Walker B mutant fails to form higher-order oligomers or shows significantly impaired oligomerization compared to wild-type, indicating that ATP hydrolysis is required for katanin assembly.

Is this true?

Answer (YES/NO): NO